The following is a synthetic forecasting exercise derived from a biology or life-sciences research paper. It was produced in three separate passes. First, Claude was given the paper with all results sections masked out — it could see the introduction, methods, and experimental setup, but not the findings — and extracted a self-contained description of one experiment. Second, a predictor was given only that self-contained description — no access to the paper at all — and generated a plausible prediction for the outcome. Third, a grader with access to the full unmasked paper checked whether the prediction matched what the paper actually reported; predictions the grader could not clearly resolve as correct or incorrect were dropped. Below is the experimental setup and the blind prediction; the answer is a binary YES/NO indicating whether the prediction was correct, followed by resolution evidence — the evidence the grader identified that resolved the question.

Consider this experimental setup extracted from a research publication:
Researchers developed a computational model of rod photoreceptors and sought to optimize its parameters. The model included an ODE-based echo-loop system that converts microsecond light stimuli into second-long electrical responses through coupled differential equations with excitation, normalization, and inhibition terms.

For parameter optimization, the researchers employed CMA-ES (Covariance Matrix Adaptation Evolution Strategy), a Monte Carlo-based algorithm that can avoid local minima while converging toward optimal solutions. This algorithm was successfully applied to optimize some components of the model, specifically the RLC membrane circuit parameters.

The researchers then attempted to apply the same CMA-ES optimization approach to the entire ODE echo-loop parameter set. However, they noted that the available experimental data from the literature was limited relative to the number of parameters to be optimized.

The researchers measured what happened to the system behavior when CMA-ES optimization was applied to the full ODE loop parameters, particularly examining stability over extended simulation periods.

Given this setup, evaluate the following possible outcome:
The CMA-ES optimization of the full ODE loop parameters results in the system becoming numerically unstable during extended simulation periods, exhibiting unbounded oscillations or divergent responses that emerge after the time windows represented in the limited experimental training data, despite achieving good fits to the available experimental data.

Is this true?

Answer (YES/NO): NO